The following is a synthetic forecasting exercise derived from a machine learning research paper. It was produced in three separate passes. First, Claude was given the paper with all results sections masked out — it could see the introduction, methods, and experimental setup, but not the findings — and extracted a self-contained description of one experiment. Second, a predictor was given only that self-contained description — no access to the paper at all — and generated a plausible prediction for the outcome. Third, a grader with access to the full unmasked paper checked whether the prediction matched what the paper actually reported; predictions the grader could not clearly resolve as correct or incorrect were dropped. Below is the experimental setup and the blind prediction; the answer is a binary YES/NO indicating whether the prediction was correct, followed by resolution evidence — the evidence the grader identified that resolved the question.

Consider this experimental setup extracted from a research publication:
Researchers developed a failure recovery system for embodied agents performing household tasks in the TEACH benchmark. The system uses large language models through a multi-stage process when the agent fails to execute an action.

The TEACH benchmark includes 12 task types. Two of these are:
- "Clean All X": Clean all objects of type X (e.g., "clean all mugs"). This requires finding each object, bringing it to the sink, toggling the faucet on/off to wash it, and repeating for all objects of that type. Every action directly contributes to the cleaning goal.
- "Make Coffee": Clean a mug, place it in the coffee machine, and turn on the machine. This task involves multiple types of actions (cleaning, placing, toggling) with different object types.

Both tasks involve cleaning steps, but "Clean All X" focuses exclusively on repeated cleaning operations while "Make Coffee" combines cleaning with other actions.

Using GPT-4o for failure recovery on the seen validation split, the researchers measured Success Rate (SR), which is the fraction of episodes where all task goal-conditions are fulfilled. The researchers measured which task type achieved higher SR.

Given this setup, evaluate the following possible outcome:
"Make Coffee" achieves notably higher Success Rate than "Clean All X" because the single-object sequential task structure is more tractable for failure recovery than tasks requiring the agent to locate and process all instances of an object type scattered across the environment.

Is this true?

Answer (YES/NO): YES